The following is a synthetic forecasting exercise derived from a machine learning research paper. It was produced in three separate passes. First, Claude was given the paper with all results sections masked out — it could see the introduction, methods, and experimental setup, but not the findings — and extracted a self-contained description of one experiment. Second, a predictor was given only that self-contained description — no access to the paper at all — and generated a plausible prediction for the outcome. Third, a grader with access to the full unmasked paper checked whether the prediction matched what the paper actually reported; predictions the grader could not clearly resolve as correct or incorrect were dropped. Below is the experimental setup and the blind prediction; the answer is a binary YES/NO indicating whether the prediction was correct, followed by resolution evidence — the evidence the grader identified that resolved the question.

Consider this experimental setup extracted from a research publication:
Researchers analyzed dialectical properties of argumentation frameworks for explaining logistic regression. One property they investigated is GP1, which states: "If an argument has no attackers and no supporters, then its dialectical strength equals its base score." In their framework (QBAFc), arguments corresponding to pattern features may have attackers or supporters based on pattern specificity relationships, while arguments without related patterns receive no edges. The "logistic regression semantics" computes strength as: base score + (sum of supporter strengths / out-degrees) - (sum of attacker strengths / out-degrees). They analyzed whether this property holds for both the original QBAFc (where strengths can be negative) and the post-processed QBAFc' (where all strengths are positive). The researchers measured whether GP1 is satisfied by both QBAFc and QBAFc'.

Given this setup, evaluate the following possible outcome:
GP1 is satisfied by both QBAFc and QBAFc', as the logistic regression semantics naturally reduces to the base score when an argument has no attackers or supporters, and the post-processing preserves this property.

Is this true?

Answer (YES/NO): YES